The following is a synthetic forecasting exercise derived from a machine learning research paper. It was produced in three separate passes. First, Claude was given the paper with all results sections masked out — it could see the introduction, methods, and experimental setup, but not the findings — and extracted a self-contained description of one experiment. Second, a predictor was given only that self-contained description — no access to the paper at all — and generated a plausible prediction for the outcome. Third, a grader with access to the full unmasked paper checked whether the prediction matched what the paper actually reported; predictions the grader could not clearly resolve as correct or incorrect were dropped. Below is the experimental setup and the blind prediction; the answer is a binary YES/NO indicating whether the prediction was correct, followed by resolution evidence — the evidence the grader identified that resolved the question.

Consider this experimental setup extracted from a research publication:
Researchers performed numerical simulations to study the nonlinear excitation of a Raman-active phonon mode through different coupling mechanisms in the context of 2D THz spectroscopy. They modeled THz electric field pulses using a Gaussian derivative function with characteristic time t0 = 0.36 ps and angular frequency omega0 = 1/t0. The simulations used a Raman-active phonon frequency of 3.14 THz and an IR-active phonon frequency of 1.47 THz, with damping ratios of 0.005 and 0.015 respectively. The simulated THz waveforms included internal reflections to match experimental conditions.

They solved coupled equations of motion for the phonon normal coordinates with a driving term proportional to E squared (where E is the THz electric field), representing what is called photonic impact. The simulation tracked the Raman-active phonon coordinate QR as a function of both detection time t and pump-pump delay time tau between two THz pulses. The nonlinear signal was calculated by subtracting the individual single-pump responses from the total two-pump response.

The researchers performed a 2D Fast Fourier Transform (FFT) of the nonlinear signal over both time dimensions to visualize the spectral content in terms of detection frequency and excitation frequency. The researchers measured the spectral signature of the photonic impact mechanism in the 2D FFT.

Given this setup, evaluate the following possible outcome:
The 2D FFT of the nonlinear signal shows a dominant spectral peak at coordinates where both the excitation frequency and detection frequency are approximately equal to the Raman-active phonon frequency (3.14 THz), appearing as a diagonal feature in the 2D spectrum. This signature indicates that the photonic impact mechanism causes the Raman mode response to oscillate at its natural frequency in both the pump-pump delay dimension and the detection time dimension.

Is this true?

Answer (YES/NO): NO